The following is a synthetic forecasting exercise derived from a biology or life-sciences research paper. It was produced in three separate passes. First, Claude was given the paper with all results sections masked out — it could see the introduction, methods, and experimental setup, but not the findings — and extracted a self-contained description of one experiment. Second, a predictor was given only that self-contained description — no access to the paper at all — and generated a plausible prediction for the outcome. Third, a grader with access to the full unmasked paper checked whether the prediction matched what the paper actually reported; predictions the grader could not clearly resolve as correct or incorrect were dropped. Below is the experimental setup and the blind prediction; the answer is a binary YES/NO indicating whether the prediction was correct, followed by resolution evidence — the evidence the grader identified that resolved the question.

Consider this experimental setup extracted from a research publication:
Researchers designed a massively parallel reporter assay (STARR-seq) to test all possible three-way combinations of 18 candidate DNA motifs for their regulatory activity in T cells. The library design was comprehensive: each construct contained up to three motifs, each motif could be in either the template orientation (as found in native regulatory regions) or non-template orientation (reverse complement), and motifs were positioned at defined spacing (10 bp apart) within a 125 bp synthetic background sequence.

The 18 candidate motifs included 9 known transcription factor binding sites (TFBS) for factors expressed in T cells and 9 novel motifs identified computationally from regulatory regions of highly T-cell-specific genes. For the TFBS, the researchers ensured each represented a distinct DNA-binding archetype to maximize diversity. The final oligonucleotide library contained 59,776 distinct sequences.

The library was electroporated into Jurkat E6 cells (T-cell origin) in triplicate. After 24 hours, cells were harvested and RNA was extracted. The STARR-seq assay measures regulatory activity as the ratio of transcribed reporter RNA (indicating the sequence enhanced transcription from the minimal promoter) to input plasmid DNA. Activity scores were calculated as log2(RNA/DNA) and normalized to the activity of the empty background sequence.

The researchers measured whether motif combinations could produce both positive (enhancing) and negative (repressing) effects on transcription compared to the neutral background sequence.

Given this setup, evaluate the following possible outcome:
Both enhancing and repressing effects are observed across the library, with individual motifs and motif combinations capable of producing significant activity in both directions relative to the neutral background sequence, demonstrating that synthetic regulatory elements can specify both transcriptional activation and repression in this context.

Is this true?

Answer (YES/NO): YES